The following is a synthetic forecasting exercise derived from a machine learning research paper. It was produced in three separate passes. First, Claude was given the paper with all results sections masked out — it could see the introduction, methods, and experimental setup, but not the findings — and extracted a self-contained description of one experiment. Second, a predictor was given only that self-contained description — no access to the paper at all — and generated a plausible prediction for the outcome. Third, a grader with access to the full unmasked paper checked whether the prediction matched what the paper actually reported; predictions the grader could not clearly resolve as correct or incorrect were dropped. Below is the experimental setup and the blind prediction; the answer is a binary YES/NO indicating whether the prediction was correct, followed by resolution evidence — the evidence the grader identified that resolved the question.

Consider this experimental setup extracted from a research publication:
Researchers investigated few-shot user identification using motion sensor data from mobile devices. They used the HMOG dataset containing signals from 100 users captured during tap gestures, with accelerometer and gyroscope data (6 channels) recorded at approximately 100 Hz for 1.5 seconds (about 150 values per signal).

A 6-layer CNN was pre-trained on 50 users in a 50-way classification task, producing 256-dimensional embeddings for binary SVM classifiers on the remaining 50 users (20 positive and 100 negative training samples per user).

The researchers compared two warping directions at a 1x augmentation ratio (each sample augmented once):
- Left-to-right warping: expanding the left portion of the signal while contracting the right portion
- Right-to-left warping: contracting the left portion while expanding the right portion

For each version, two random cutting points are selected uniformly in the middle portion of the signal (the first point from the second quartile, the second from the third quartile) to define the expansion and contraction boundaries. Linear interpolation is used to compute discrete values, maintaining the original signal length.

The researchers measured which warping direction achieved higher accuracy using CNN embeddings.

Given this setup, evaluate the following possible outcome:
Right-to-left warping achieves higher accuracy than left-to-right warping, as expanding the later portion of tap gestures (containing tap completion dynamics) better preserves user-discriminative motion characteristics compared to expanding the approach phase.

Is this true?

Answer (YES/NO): NO